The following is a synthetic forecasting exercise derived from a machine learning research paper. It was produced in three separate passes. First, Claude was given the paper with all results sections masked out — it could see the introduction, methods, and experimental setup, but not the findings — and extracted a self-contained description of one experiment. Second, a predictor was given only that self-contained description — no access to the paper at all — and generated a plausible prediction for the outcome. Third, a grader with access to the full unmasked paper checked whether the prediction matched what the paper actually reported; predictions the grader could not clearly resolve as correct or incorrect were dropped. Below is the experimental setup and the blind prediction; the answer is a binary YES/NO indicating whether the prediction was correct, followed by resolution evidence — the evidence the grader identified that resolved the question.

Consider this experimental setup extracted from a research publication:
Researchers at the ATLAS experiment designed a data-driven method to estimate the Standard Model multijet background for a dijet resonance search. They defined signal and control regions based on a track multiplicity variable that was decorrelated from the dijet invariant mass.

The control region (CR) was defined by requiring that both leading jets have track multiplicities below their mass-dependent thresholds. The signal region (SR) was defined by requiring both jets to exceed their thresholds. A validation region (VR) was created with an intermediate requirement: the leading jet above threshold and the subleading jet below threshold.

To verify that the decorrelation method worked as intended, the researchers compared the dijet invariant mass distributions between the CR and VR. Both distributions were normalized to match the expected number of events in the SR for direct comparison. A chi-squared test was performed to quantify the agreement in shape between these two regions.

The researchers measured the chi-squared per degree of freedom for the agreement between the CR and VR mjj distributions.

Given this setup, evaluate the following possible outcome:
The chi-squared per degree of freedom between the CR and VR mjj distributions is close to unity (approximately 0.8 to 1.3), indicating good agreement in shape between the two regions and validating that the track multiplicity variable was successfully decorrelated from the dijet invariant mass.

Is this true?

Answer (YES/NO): YES